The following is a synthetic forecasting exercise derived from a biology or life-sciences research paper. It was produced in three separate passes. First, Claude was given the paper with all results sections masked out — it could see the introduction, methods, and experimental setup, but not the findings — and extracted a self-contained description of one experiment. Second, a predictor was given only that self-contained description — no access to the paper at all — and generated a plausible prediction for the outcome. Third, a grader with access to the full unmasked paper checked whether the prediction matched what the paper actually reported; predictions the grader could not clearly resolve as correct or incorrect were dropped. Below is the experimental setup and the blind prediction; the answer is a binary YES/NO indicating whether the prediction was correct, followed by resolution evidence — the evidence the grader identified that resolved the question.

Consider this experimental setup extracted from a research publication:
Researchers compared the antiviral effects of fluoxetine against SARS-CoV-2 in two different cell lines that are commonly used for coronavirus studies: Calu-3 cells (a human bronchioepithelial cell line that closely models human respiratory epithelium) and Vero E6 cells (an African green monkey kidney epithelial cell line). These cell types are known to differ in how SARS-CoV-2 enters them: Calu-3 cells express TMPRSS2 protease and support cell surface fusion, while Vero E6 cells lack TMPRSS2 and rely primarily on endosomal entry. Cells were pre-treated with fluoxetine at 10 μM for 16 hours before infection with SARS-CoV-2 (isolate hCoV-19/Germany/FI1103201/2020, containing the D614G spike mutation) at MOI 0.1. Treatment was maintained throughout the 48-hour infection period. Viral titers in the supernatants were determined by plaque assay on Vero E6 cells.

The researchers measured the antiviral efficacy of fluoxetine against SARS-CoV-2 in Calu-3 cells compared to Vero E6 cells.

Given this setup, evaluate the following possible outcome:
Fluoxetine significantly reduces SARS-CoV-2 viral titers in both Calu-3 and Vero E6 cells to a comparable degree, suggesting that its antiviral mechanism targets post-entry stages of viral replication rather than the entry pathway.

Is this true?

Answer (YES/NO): NO